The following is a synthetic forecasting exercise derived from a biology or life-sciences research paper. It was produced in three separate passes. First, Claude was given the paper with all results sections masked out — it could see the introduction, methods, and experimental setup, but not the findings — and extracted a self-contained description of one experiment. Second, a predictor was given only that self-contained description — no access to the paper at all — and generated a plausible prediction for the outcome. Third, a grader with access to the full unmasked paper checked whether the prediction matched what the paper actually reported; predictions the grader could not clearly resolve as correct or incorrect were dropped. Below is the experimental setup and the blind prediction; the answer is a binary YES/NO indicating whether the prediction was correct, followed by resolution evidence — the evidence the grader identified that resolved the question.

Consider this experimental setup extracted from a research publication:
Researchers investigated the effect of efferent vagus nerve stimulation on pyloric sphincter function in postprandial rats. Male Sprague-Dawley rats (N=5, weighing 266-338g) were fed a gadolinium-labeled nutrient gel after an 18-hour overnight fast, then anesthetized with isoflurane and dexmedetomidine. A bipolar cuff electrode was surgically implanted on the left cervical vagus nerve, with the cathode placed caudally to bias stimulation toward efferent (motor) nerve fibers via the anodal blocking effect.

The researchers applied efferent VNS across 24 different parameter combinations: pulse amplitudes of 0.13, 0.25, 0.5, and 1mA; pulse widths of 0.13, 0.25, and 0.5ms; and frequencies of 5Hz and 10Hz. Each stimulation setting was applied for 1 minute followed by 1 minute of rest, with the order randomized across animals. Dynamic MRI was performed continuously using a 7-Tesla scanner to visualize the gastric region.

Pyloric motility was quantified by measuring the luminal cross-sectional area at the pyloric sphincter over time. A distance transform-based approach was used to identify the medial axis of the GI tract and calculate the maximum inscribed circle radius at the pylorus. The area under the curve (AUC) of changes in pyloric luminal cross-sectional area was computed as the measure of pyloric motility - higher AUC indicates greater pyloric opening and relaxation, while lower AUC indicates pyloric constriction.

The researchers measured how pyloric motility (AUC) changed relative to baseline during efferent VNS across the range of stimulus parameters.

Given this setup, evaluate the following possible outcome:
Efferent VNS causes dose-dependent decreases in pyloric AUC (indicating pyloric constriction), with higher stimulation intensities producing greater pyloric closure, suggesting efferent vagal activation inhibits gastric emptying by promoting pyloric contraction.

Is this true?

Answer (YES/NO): NO